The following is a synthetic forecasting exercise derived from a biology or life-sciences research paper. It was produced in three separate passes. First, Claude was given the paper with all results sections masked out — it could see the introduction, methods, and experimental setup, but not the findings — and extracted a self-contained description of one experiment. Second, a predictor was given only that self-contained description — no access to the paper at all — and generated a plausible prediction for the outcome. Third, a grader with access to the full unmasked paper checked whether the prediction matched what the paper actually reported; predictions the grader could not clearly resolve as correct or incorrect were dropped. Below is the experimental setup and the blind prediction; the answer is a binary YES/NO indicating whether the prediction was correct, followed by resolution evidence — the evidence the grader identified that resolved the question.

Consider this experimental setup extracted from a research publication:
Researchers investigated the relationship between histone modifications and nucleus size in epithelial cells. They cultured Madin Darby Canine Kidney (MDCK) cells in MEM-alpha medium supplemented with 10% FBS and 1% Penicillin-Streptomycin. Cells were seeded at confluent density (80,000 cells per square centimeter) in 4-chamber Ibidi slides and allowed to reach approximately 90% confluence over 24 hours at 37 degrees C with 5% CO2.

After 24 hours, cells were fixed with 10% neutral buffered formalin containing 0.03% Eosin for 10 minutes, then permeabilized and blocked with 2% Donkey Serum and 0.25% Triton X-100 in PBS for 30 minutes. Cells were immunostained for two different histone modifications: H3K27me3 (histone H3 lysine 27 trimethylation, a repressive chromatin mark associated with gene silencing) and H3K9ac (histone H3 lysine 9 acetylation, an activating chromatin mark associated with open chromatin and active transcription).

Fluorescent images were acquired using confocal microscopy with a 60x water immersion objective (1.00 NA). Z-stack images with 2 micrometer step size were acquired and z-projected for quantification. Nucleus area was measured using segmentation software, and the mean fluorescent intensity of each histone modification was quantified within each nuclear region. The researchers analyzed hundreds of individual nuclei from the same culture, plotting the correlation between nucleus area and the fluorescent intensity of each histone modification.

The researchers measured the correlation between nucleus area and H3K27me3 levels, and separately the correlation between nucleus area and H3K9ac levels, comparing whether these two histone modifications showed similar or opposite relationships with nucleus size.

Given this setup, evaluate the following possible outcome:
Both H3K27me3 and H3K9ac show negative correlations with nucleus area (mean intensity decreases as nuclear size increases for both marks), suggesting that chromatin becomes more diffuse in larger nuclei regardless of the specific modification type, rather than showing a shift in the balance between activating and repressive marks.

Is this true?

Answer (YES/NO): NO